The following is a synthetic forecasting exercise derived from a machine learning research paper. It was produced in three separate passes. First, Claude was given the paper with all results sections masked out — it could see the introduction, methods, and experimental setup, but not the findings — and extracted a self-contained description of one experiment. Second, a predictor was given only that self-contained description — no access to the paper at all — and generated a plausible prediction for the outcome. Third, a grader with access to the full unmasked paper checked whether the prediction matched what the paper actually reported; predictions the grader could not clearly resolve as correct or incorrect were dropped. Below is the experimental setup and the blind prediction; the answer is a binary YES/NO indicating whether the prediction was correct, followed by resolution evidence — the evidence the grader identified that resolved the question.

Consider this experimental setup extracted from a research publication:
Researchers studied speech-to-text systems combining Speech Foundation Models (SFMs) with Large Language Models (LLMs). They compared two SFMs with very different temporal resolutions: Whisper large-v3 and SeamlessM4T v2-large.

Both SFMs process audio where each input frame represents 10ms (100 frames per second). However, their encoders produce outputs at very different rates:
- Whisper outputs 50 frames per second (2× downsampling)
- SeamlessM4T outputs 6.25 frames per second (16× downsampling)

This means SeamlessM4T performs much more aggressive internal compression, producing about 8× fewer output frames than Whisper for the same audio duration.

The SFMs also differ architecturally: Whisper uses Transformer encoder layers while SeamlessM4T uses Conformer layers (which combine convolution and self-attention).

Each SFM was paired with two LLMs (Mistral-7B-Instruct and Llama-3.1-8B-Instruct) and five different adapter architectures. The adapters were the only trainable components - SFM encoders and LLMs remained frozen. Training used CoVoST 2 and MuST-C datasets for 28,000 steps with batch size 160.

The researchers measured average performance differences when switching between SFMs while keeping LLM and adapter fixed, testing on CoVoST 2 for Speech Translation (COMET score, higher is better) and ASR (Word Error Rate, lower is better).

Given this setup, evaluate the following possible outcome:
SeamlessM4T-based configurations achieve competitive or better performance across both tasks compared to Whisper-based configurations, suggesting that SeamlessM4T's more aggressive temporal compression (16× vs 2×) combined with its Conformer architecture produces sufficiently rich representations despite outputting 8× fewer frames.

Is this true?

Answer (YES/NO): YES